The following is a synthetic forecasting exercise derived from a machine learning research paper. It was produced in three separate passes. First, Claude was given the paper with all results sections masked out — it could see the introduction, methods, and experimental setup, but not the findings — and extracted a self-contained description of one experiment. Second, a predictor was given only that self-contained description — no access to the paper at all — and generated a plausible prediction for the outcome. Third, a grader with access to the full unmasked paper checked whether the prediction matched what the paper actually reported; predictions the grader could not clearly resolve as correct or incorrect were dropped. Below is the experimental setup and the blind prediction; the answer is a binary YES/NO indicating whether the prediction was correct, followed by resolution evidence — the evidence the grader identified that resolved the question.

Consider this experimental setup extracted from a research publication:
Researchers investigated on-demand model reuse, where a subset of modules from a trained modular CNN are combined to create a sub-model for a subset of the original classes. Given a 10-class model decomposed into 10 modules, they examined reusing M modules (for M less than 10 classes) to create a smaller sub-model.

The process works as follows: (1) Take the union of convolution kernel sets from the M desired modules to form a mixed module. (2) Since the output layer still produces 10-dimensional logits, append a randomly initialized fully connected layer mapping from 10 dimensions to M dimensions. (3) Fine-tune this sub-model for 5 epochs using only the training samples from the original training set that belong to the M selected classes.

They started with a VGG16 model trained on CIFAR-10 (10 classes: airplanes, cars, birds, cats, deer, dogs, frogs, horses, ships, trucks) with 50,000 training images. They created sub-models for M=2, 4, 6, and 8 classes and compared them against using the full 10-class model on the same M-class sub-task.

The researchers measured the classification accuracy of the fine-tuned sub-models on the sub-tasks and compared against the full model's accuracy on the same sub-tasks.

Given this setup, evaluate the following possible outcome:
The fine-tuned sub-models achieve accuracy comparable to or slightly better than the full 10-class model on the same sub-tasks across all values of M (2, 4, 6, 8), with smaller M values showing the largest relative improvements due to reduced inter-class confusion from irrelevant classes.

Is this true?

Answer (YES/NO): NO